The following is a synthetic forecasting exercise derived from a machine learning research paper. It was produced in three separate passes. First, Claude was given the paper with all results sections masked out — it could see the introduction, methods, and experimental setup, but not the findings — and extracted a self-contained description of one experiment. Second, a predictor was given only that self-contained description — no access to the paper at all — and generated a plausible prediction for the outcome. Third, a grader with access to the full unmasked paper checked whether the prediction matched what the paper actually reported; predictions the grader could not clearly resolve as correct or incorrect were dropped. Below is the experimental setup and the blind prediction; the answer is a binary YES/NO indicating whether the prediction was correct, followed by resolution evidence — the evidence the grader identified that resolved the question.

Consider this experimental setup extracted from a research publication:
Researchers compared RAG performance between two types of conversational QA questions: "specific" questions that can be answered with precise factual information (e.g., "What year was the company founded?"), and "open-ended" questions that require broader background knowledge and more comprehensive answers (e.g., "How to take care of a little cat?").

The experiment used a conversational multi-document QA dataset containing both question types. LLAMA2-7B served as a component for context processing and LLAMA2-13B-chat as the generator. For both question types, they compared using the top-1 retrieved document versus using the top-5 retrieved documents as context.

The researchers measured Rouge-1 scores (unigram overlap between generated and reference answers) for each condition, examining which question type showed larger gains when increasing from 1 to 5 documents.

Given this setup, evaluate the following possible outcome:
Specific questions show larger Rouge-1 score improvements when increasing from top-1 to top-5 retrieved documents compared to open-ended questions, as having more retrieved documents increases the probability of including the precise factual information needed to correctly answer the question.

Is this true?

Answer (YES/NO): NO